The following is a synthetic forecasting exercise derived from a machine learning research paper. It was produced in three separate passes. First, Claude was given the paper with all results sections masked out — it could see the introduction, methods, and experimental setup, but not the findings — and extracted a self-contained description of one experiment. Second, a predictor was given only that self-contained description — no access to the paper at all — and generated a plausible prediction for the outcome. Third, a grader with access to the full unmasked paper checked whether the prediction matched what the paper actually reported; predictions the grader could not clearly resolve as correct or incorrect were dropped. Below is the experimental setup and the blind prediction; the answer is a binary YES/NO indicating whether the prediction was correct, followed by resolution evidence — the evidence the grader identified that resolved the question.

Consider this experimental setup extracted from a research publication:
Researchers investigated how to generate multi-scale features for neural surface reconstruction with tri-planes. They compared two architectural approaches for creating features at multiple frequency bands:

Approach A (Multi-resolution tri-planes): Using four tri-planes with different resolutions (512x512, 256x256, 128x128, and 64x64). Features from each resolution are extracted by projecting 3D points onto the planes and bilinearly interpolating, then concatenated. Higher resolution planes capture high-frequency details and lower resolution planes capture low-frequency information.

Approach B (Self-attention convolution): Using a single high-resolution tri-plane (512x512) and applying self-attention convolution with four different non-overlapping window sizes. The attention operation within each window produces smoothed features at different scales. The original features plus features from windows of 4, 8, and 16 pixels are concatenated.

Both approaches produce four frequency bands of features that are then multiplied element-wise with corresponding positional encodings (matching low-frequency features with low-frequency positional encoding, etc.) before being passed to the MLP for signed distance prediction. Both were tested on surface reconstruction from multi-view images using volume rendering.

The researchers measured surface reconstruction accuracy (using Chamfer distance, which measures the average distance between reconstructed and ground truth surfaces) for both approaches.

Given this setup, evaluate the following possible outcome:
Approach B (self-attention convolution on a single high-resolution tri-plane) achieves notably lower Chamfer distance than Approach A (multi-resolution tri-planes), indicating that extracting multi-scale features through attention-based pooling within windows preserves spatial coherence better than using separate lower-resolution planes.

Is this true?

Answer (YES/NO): YES